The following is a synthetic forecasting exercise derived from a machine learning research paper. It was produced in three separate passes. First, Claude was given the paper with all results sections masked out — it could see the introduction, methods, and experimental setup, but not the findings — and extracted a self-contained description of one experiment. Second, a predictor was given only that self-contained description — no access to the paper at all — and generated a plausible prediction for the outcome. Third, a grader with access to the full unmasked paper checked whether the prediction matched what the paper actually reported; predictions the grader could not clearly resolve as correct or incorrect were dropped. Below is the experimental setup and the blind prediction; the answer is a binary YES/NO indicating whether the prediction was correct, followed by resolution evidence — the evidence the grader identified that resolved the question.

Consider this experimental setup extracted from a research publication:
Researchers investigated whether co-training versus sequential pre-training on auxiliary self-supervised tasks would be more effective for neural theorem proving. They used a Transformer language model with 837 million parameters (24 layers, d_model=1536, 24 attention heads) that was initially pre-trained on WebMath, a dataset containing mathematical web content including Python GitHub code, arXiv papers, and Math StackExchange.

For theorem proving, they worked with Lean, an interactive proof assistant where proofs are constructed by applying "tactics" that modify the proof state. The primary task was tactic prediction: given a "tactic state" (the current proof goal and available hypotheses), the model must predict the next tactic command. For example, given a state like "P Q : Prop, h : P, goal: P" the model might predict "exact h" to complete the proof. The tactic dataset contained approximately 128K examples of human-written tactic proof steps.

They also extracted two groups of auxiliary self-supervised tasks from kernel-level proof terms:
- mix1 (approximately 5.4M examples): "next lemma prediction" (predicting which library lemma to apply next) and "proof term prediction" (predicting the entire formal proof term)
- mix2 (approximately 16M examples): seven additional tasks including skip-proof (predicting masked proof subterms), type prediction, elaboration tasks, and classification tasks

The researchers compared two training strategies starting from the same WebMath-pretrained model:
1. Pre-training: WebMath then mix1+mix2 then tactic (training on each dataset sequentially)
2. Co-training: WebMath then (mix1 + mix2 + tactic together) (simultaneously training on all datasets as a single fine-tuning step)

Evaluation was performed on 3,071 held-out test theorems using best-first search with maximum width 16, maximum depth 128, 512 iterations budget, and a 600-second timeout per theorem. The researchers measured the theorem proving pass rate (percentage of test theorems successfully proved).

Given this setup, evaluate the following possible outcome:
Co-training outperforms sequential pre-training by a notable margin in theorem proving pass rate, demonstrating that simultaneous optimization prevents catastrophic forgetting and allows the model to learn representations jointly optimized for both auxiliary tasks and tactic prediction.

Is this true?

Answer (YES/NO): NO